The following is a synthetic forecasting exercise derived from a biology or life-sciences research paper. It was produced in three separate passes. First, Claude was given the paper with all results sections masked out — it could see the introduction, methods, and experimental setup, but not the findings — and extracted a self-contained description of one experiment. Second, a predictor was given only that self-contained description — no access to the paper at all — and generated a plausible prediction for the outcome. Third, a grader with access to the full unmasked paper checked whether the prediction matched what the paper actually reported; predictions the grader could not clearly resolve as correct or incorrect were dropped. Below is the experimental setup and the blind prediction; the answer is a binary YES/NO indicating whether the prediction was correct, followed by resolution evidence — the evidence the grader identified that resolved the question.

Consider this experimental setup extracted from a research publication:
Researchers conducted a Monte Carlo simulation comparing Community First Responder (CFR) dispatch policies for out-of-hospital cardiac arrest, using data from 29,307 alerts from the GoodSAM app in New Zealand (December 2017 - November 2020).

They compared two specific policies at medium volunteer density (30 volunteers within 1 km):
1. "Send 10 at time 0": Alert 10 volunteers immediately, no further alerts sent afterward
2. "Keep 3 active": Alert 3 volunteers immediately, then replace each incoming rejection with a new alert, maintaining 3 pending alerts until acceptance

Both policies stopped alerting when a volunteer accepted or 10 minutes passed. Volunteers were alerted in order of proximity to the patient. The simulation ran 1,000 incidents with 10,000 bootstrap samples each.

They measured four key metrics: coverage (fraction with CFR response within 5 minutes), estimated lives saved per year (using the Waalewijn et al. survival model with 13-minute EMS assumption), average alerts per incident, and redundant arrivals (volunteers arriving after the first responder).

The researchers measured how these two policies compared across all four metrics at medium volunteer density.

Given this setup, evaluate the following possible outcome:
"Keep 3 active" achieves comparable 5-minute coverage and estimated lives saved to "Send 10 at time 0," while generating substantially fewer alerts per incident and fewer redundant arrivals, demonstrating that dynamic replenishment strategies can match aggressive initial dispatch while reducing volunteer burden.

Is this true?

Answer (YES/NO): NO